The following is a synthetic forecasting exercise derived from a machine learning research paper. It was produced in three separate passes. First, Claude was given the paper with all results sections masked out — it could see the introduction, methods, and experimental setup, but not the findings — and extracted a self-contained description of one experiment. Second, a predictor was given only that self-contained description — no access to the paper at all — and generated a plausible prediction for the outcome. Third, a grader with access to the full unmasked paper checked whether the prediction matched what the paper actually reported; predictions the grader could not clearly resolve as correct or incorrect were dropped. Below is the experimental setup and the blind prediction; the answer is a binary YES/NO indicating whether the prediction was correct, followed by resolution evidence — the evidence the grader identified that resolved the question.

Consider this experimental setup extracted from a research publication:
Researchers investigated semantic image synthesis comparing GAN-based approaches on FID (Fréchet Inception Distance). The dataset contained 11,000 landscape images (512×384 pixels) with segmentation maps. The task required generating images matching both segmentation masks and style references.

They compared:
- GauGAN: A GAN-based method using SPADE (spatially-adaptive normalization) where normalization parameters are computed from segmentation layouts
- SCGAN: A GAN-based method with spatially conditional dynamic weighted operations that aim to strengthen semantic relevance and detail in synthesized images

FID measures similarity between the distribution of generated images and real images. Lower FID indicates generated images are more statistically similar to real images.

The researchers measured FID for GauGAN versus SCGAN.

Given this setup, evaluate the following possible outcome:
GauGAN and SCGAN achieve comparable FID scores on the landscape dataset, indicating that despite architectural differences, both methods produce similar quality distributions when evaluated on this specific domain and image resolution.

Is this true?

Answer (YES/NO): NO